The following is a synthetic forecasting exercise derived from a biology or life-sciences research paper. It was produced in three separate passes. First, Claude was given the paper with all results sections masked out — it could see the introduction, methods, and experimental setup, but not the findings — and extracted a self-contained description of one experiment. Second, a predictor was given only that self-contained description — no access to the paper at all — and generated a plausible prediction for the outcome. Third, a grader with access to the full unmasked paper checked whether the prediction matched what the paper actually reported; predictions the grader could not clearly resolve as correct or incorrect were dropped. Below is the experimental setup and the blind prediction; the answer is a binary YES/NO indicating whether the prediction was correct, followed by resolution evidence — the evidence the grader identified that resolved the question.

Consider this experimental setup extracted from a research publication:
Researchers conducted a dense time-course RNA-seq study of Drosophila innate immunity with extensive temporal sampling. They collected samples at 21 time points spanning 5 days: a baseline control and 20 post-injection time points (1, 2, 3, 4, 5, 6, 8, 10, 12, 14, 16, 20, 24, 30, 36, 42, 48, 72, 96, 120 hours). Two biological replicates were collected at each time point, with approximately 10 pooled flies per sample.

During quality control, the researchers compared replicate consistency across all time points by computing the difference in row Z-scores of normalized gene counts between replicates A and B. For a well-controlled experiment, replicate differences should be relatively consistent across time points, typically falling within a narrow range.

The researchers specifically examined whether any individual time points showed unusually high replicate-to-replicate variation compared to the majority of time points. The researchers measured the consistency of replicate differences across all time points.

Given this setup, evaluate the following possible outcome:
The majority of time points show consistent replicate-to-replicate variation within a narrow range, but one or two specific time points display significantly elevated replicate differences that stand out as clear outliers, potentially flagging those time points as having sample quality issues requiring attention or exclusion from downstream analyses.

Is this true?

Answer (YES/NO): YES